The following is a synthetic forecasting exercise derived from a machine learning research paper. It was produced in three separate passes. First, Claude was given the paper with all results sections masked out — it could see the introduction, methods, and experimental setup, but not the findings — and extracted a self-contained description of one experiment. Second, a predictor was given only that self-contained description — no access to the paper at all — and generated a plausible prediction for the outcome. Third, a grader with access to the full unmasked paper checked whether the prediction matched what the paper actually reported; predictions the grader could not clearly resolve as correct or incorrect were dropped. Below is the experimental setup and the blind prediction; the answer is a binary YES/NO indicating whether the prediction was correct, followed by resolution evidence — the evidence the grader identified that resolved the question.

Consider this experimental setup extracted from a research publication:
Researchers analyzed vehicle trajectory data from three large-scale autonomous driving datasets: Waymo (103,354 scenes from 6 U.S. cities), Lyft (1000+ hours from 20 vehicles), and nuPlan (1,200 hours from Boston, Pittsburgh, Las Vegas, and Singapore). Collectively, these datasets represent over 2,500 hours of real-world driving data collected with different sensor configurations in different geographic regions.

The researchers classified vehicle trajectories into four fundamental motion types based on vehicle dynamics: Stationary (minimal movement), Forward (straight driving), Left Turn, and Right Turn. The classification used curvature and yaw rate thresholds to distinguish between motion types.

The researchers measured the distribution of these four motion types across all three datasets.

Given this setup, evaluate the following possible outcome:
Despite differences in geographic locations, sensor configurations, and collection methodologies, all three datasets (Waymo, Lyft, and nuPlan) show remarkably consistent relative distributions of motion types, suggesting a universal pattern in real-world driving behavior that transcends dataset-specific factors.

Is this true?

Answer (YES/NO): YES